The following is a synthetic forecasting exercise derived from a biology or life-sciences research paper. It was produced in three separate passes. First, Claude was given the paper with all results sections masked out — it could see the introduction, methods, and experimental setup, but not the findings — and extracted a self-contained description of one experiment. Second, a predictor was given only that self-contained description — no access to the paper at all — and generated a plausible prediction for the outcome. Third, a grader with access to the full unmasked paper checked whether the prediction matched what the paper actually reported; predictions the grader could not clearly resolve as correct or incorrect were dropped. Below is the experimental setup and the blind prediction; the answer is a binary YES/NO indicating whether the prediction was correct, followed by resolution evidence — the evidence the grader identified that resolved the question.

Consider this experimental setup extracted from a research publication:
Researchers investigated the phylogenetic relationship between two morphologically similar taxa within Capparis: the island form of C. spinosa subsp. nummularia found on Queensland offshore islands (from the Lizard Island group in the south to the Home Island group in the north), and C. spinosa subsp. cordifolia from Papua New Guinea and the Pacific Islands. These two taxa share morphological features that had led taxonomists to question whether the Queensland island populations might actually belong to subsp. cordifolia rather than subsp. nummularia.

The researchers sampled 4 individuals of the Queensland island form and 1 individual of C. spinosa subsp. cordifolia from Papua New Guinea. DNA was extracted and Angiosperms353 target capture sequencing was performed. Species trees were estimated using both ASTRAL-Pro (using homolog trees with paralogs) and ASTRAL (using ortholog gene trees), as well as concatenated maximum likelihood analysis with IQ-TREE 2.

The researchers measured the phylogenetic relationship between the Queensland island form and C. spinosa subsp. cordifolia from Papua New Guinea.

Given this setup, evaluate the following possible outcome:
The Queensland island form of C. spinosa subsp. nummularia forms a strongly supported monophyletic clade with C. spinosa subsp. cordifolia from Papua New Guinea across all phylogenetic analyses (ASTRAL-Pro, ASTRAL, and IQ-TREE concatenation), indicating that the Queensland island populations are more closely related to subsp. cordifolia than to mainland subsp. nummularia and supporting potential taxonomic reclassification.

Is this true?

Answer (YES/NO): NO